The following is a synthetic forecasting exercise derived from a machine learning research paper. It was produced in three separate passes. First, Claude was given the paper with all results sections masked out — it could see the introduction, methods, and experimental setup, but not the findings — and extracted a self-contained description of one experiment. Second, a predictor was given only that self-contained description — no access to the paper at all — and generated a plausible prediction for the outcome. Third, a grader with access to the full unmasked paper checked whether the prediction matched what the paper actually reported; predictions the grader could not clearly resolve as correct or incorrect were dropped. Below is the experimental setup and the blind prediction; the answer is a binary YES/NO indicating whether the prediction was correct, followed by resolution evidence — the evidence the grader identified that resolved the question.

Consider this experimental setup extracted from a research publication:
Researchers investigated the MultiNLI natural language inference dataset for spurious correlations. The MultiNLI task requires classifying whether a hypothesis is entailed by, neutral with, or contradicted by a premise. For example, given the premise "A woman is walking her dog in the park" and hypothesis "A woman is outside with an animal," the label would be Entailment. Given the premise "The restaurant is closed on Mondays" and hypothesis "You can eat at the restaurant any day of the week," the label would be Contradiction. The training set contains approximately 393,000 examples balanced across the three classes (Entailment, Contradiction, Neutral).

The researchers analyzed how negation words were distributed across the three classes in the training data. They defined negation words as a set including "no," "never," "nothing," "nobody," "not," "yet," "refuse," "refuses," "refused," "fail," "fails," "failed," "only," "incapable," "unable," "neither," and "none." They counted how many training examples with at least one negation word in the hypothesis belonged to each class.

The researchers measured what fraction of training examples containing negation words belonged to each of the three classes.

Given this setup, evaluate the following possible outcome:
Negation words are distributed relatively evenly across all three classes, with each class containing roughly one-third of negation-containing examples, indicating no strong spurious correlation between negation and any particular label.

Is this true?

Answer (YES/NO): NO